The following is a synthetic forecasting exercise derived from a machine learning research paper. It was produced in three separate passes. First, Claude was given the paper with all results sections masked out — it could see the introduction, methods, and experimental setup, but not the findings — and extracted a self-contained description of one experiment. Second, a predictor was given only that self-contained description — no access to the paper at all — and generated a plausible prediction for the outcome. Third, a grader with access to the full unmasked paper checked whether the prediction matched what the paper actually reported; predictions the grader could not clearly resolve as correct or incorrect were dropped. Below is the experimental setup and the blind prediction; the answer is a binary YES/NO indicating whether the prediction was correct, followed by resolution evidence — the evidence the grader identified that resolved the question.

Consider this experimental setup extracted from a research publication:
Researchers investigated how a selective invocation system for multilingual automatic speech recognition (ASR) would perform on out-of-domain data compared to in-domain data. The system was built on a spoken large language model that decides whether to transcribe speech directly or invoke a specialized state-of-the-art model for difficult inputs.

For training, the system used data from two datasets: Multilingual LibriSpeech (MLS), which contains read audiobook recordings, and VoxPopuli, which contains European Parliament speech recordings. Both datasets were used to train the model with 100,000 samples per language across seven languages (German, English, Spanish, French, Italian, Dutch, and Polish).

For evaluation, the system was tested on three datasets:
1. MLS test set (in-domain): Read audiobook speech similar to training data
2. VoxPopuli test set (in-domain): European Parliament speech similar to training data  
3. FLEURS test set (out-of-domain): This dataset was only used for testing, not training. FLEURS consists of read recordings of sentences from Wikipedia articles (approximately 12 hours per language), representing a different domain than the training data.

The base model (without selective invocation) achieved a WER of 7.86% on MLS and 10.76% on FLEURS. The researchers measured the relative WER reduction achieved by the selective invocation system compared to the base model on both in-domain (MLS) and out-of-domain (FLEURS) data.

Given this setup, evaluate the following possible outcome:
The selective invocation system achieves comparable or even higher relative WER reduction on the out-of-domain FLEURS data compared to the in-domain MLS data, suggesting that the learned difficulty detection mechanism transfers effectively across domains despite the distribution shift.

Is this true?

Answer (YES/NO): YES